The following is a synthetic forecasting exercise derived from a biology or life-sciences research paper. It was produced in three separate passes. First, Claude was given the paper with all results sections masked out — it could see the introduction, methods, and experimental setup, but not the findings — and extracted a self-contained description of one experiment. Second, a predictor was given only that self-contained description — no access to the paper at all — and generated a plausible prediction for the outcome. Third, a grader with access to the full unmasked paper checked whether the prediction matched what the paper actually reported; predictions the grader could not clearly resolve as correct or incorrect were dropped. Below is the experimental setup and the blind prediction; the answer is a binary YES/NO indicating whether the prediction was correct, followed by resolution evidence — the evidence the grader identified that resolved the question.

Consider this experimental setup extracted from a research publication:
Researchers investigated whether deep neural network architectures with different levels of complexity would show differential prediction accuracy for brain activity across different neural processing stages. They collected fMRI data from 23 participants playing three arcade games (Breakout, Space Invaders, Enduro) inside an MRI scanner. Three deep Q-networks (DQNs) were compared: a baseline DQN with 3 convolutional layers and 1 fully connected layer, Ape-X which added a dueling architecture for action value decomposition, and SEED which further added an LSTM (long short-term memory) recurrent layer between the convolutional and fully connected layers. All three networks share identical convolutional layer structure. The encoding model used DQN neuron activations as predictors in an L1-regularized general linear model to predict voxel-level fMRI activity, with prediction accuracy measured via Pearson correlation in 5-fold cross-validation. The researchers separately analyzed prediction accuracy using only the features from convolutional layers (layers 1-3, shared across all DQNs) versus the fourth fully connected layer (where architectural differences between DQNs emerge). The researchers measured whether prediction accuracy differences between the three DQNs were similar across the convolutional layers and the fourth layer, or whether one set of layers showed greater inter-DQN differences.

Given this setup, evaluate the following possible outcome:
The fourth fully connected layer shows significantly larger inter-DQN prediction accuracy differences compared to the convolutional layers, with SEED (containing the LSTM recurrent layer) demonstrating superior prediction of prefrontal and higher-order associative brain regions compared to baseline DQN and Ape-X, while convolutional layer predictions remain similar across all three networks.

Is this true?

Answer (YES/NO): YES